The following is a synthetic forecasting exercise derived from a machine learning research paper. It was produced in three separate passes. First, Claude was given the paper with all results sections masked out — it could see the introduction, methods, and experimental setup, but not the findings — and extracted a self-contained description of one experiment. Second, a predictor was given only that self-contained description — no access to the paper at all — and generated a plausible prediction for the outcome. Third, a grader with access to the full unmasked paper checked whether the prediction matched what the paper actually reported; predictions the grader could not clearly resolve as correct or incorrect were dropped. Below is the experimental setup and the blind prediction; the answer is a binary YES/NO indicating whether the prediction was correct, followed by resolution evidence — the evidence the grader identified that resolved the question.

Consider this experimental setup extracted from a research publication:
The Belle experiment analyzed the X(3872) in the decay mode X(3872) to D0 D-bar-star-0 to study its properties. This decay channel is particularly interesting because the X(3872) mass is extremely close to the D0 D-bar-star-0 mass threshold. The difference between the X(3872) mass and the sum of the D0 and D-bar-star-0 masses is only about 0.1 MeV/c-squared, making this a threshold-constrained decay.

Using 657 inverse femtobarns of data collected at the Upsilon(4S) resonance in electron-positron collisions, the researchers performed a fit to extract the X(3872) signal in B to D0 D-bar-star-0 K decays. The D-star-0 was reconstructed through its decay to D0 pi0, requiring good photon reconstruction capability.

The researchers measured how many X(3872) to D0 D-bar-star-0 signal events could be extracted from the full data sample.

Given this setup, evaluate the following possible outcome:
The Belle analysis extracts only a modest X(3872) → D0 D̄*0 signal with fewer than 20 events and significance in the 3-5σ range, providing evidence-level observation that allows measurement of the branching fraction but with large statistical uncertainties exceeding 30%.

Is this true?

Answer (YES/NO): NO